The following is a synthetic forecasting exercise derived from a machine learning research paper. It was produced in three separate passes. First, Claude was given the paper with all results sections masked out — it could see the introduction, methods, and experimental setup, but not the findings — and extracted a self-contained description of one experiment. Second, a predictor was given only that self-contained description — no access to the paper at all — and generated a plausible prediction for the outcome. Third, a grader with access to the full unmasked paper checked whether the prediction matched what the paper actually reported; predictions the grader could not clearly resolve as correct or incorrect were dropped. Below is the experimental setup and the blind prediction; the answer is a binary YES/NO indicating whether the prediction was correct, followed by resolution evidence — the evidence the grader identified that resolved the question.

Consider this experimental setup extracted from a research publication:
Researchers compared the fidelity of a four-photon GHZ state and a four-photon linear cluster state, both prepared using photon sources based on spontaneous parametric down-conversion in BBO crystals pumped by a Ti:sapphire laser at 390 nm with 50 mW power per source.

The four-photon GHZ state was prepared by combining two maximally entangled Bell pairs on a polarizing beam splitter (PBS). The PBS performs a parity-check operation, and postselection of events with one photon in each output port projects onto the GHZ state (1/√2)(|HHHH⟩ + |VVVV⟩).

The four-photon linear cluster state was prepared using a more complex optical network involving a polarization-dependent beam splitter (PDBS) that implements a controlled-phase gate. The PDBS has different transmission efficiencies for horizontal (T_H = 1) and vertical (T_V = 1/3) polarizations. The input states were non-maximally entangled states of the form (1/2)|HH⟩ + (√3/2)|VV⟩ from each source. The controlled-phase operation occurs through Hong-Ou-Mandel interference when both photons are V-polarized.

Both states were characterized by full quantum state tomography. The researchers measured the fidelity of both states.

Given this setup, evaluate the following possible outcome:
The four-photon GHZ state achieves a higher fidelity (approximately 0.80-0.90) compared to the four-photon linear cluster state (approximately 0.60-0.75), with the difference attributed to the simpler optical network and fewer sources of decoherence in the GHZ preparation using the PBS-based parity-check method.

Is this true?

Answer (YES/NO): NO